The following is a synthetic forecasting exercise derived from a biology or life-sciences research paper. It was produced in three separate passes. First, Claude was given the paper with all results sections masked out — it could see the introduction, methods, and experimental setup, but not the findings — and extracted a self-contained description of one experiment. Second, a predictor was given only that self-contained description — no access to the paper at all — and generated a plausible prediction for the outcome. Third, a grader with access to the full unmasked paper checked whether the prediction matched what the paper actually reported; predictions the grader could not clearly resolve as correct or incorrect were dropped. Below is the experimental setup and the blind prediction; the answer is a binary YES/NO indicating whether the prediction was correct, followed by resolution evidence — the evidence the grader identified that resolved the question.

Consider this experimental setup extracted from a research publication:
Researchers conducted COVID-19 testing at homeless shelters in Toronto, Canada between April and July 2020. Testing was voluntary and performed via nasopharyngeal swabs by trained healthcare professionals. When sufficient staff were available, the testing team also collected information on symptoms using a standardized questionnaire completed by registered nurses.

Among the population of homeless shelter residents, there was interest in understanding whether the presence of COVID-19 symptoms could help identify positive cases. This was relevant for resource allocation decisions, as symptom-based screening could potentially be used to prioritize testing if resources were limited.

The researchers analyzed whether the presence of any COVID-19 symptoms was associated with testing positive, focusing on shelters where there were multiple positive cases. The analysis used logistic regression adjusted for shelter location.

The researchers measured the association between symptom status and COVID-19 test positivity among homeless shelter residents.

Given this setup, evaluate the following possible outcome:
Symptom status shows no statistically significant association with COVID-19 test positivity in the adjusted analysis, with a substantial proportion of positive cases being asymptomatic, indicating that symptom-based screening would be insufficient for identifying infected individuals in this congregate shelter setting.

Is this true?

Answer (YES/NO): YES